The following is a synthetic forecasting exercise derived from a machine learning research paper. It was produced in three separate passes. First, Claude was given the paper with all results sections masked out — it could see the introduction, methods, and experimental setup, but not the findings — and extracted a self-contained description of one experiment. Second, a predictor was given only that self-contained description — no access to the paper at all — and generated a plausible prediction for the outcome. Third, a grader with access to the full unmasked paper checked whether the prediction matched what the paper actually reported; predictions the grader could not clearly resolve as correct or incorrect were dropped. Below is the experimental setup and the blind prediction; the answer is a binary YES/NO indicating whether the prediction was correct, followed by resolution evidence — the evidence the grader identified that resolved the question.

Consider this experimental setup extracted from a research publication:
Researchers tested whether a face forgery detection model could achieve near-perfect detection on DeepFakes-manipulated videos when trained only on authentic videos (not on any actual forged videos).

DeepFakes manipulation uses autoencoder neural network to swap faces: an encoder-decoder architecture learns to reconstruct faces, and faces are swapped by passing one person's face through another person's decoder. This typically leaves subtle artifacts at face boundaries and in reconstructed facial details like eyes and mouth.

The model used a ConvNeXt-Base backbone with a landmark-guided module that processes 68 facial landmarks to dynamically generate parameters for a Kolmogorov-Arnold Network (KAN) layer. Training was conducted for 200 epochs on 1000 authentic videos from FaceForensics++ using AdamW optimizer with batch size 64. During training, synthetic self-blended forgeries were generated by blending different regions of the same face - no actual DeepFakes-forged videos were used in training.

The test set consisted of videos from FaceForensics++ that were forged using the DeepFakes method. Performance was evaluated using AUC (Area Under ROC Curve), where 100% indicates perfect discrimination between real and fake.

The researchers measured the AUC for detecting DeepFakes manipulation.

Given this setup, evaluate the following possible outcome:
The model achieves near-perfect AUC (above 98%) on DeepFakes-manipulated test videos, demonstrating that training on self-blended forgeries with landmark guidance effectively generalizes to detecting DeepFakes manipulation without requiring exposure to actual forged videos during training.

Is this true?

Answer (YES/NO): YES